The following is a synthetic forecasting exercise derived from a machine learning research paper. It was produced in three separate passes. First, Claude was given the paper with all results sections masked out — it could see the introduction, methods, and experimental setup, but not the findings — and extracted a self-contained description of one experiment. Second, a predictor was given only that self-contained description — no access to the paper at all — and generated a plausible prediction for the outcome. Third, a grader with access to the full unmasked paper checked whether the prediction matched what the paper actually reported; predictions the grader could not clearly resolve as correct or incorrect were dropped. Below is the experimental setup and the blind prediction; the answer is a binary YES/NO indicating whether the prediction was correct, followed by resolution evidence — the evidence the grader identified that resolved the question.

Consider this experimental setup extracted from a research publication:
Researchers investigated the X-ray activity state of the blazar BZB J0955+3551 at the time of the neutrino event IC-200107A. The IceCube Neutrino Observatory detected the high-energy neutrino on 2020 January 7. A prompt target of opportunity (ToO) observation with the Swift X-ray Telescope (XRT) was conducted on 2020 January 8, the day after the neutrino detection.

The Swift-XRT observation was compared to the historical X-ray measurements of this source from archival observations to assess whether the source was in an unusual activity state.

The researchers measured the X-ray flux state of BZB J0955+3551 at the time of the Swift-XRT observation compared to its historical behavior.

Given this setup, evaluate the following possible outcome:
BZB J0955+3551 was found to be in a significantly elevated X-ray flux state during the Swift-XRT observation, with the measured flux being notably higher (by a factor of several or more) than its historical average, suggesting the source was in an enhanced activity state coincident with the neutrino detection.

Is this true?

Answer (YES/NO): YES